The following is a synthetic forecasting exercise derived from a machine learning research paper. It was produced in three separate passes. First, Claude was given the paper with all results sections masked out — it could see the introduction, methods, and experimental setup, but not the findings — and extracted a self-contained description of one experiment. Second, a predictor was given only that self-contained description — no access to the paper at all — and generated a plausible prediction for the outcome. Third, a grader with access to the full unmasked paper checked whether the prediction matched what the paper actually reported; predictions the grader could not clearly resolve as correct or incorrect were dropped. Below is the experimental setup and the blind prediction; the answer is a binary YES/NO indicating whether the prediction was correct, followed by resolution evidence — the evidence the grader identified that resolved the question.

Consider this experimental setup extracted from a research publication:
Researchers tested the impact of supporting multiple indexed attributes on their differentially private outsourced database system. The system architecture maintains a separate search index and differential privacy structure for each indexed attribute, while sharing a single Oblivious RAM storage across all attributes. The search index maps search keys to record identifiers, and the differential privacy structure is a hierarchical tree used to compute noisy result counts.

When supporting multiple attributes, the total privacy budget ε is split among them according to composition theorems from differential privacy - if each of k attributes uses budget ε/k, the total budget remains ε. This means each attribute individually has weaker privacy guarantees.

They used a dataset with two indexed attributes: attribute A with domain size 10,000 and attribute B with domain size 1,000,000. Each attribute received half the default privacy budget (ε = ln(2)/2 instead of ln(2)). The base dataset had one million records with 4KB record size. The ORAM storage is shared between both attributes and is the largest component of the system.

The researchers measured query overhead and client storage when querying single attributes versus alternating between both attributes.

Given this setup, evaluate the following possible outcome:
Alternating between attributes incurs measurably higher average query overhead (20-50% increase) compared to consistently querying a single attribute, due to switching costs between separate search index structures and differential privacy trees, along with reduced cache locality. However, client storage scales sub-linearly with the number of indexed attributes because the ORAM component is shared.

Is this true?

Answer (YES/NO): NO